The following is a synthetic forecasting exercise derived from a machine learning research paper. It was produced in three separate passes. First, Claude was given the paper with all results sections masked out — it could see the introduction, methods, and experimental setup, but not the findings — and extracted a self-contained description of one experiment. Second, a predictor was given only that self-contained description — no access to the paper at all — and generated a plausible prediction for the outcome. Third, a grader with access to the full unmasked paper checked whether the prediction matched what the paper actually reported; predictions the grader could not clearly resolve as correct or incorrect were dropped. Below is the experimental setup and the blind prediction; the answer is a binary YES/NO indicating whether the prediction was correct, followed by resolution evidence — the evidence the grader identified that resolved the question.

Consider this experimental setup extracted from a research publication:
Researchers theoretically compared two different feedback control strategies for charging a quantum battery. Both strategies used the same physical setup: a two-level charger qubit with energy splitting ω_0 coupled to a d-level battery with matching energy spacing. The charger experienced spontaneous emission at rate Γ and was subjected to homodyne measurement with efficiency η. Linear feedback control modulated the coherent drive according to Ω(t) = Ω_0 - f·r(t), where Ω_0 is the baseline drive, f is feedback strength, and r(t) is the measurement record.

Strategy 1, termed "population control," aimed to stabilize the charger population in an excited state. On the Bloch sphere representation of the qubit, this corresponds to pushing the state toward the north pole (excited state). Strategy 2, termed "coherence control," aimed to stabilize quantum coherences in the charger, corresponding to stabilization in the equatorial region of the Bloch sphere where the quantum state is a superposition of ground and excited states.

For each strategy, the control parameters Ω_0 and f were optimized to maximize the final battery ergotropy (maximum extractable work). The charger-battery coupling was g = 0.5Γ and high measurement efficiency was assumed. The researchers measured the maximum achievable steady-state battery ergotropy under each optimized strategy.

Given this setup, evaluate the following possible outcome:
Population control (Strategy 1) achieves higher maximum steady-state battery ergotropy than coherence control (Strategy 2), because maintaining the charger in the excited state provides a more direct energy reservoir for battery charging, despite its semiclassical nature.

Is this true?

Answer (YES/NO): YES